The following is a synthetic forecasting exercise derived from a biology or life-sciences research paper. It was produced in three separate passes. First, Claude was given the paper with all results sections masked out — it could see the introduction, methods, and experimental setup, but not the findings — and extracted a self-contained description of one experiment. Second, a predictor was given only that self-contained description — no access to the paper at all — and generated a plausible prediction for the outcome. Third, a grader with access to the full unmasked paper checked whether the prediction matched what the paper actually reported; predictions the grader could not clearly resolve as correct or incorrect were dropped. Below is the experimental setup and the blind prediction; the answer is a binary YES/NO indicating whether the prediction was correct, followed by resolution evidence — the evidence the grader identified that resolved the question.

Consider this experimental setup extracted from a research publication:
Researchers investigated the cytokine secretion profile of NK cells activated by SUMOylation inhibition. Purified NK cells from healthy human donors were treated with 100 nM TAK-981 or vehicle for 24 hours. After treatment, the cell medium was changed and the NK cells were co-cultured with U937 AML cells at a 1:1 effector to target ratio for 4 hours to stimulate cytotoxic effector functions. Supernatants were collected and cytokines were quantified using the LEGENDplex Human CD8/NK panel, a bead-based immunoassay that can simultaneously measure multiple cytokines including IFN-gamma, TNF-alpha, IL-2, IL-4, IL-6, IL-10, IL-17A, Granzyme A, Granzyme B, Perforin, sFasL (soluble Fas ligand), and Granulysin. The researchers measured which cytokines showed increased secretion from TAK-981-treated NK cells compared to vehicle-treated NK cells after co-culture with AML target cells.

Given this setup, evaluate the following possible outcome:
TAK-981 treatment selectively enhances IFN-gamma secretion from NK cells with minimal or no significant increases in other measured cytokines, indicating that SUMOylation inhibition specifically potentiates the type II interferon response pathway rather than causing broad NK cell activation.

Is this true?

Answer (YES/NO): NO